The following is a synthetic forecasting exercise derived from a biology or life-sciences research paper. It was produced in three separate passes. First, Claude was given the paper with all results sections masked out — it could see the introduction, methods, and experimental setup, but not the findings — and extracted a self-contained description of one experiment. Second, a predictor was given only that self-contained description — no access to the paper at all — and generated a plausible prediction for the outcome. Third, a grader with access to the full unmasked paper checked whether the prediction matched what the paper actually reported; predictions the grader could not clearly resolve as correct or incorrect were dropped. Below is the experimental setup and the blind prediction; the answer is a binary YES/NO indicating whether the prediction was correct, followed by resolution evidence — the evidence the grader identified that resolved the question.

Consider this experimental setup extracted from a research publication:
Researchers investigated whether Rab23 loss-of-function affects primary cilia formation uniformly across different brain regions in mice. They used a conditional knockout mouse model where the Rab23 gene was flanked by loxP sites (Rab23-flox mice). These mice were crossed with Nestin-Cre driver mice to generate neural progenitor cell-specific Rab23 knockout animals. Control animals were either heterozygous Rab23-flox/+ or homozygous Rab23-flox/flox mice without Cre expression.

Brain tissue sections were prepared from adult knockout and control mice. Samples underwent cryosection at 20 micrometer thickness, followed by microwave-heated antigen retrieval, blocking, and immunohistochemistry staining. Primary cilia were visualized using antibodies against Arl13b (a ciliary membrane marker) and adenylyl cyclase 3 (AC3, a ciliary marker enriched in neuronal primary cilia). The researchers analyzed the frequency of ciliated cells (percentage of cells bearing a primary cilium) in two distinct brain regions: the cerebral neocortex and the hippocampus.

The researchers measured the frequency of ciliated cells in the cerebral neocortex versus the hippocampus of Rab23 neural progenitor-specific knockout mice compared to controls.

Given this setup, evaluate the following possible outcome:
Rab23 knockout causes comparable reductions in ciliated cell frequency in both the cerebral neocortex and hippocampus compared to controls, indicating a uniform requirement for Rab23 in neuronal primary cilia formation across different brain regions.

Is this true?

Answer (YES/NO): NO